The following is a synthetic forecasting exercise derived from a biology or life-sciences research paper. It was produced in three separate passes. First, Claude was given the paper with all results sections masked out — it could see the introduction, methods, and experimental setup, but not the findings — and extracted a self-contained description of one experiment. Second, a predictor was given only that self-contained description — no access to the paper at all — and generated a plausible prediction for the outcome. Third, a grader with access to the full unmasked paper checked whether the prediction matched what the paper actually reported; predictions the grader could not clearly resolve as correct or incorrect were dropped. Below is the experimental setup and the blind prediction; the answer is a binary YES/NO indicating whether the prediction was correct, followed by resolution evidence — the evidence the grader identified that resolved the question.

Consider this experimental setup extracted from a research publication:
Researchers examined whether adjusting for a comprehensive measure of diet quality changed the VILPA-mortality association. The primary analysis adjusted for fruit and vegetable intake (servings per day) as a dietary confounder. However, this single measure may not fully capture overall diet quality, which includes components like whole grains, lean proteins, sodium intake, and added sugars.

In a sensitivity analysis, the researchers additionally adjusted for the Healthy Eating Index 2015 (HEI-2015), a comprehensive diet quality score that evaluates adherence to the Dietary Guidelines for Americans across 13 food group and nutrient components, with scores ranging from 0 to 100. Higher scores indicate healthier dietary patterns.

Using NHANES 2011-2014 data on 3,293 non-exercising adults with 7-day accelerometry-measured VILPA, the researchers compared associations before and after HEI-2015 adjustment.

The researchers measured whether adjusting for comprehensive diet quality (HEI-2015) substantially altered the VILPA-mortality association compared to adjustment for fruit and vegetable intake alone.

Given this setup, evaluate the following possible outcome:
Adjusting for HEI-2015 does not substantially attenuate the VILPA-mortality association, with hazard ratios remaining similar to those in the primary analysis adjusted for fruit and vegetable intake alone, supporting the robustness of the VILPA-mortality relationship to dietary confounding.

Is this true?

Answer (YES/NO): YES